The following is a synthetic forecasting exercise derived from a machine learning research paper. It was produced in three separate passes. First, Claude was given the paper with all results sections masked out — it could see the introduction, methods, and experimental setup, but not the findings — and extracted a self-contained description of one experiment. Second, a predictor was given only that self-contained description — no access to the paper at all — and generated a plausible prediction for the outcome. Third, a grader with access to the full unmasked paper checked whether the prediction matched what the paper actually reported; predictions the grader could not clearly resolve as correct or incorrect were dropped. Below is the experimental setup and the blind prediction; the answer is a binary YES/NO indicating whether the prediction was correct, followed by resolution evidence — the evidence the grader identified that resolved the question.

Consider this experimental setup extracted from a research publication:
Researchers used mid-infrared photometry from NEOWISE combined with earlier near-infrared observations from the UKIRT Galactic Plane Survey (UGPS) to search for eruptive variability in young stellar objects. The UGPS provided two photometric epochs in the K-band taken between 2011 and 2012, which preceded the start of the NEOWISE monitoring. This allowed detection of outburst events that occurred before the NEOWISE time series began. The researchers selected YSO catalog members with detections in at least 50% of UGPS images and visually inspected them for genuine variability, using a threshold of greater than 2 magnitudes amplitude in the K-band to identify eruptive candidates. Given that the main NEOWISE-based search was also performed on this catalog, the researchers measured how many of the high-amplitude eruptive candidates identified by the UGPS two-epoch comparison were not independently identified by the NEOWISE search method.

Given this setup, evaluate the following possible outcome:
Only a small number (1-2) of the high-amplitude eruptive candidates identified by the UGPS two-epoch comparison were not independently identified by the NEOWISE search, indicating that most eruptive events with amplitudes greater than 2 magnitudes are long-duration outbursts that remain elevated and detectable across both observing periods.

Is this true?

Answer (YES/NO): YES